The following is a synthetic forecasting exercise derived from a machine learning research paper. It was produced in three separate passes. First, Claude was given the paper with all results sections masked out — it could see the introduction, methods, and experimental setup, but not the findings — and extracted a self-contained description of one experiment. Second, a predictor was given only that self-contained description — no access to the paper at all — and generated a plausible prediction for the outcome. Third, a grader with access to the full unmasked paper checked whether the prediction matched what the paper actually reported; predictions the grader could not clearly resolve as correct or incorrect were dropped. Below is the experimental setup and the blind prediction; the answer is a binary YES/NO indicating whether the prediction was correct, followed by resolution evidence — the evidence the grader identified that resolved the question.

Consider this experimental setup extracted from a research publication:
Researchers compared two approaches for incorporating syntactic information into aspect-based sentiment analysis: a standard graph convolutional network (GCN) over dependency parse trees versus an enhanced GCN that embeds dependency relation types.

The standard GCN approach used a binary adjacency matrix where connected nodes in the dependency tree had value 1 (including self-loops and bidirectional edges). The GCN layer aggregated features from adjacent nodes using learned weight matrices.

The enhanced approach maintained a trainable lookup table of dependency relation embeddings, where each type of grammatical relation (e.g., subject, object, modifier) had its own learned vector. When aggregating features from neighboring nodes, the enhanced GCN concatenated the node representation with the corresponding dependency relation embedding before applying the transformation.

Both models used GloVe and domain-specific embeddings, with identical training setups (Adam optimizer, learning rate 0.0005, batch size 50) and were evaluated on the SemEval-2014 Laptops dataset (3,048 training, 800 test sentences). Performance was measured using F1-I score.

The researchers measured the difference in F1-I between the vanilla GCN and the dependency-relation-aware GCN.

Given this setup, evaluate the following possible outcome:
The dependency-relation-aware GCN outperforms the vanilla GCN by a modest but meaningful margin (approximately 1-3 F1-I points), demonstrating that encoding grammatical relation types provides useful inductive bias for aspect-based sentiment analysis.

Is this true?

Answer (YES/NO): NO